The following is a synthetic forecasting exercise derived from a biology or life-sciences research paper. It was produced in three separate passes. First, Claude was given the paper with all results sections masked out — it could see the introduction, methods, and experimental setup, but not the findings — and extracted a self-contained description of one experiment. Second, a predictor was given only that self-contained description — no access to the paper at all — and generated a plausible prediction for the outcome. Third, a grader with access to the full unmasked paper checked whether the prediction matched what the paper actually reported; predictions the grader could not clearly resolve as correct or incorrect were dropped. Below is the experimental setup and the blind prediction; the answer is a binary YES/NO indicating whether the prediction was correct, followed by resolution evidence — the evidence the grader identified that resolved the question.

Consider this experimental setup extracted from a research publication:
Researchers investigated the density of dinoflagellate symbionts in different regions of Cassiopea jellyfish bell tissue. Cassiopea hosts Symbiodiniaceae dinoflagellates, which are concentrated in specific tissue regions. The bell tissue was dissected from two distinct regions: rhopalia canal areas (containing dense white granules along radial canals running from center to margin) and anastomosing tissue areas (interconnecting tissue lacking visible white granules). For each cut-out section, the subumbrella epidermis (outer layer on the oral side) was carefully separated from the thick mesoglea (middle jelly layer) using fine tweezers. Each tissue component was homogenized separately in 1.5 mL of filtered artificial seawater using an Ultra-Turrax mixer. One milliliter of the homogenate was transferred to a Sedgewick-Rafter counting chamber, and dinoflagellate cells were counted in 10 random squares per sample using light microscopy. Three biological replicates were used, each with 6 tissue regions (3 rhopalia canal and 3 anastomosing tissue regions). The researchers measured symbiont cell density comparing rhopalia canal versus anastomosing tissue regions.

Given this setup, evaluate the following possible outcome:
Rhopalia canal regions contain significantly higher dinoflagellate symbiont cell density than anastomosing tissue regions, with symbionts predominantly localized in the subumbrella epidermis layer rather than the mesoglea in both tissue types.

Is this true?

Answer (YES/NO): NO